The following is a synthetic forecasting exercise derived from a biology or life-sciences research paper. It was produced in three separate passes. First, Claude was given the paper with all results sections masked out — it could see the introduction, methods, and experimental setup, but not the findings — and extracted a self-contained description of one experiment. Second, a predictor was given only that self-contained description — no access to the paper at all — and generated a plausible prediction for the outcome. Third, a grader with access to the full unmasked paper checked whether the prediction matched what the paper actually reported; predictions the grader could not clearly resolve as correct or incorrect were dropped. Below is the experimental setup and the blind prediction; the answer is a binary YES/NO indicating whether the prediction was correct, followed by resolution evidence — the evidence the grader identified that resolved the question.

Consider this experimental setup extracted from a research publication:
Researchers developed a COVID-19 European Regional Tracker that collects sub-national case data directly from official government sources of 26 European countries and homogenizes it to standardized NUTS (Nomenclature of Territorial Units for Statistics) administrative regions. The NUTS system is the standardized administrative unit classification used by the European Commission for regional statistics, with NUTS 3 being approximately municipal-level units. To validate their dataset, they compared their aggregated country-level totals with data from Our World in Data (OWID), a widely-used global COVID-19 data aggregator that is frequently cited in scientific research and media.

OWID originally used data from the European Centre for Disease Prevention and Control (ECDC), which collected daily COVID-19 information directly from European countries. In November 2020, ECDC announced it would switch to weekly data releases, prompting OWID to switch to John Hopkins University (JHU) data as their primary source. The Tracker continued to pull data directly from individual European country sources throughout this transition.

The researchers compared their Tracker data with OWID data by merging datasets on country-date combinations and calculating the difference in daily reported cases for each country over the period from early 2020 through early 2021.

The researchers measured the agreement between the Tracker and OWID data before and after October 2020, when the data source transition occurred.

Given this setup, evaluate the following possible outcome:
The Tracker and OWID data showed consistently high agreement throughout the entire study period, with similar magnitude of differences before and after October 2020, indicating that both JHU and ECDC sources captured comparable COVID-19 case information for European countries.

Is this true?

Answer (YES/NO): NO